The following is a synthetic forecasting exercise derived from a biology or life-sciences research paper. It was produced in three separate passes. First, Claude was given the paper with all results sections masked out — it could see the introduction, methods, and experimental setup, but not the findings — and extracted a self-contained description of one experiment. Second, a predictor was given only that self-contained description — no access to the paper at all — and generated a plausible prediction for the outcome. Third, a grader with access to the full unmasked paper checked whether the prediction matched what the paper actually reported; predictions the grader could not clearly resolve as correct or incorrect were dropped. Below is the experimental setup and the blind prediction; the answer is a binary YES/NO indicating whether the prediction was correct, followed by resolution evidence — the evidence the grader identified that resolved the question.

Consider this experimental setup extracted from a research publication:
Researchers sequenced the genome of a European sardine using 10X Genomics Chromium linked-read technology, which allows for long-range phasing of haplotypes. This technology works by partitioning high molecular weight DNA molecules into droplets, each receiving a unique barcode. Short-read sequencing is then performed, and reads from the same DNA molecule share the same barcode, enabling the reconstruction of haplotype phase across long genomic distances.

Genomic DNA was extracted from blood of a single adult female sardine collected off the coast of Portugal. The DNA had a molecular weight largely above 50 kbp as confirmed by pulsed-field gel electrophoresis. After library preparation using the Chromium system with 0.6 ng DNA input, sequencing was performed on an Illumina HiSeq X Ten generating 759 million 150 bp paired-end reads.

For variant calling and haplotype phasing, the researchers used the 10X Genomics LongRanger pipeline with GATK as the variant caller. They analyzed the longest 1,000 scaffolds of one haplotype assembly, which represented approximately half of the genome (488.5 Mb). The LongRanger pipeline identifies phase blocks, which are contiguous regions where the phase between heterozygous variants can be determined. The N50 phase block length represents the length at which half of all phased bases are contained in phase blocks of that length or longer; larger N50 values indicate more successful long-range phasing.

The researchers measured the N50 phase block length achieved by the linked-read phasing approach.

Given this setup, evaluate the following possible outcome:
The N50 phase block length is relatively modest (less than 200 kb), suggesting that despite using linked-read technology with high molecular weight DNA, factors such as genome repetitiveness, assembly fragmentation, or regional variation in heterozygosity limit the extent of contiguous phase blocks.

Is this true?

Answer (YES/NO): NO